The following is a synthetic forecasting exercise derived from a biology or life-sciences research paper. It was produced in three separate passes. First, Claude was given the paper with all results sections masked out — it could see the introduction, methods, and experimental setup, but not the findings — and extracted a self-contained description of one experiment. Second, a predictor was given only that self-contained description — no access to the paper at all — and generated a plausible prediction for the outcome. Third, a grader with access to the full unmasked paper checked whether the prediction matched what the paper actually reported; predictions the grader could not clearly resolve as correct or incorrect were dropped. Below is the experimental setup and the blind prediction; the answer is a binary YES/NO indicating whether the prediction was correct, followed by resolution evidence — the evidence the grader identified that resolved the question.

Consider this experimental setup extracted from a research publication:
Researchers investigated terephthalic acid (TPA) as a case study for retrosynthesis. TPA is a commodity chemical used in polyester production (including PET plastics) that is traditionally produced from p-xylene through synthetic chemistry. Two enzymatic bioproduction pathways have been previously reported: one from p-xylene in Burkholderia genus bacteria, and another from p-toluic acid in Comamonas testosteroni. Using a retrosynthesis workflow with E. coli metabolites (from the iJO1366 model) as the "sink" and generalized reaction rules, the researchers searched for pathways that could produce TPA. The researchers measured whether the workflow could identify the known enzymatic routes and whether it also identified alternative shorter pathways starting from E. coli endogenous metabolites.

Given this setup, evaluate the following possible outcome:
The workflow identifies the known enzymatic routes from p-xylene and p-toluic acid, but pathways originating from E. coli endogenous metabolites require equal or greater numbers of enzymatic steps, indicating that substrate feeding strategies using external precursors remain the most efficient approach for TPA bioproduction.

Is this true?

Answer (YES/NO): NO